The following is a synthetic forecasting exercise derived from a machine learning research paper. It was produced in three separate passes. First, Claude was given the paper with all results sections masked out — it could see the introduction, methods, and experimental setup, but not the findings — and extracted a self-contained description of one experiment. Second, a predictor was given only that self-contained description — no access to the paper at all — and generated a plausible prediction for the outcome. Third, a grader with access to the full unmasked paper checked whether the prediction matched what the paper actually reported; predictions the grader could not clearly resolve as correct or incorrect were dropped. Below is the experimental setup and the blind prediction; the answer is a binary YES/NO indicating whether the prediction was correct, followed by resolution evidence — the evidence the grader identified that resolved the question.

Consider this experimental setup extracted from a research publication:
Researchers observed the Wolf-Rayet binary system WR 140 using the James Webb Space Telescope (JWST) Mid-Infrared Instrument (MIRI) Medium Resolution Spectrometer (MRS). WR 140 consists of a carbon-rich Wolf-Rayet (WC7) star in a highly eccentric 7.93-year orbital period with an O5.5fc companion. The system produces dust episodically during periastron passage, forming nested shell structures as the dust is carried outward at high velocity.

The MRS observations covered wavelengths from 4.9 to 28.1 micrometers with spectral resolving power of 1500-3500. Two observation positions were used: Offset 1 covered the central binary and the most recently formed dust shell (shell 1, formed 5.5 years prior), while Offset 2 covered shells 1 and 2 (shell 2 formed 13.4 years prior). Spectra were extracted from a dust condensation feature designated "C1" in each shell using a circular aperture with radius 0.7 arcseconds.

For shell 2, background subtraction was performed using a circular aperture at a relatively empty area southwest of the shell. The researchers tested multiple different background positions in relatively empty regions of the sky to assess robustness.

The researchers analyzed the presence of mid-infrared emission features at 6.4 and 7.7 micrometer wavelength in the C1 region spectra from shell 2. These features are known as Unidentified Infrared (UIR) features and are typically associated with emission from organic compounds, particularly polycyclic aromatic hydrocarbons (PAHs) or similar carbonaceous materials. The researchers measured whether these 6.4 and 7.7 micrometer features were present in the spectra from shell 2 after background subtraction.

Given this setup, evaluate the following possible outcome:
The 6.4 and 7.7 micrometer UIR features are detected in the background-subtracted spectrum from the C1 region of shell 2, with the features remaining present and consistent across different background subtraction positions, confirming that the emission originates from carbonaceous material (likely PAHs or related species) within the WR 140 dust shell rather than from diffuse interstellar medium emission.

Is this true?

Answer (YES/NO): YES